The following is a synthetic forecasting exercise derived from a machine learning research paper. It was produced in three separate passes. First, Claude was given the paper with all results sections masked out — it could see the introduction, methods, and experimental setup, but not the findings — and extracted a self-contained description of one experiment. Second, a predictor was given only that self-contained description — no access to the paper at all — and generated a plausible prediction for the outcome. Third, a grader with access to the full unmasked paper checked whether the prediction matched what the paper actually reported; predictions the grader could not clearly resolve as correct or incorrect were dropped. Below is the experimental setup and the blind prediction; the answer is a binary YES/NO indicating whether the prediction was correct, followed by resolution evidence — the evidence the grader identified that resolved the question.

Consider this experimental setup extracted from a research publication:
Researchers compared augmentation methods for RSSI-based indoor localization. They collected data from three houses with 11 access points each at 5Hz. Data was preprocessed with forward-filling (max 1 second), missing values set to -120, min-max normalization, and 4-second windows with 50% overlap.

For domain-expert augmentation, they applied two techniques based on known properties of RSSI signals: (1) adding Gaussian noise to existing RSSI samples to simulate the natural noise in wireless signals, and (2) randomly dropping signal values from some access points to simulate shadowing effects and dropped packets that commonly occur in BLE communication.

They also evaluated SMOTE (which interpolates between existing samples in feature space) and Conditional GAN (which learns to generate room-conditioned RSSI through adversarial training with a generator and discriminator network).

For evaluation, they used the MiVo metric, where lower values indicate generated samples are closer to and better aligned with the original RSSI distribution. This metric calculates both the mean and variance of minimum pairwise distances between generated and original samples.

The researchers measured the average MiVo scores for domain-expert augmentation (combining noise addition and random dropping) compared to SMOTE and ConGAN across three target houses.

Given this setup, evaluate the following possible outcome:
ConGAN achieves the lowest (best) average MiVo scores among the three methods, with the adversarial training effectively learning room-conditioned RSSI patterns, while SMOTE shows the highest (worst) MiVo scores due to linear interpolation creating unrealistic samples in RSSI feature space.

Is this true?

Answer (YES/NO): NO